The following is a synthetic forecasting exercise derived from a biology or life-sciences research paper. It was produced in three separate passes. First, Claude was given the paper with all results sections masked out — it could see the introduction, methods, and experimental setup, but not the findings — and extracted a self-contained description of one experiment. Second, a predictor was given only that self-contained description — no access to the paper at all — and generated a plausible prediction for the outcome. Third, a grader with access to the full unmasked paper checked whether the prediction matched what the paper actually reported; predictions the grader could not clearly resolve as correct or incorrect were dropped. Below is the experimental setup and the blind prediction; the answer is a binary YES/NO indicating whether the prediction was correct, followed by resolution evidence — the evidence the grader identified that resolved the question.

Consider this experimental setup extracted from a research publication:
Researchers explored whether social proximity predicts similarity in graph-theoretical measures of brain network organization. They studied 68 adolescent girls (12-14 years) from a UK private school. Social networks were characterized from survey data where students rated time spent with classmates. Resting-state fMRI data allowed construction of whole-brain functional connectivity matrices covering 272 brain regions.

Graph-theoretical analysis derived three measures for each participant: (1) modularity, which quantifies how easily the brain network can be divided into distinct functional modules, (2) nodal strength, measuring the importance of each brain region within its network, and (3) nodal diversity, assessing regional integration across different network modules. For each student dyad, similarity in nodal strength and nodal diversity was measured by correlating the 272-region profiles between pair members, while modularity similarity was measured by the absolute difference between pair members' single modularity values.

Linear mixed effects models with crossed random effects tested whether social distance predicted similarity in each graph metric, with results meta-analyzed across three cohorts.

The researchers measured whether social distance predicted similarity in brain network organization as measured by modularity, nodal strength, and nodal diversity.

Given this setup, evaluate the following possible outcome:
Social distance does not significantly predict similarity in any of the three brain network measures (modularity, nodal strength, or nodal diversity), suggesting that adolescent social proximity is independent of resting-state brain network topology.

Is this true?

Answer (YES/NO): YES